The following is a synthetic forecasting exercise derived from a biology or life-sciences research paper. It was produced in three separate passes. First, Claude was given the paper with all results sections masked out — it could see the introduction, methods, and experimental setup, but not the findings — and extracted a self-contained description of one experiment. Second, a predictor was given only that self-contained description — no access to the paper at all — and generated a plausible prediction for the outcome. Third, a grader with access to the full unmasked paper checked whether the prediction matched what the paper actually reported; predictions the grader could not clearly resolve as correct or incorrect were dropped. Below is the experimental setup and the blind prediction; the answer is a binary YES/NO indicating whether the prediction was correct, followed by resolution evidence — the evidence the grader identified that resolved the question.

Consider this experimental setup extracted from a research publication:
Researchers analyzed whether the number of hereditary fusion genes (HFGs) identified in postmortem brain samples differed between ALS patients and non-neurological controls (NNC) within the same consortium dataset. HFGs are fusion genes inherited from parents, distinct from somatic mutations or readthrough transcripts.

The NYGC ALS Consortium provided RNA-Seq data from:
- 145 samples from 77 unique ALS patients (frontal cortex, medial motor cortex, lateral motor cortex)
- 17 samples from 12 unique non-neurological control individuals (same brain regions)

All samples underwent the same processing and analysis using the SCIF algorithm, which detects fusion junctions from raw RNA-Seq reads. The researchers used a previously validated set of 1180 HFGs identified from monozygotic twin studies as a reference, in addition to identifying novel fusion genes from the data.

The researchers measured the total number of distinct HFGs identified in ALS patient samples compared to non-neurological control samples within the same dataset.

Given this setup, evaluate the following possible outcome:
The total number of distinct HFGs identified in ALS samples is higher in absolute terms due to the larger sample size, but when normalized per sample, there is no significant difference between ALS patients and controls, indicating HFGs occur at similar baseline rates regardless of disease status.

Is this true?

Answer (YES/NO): NO